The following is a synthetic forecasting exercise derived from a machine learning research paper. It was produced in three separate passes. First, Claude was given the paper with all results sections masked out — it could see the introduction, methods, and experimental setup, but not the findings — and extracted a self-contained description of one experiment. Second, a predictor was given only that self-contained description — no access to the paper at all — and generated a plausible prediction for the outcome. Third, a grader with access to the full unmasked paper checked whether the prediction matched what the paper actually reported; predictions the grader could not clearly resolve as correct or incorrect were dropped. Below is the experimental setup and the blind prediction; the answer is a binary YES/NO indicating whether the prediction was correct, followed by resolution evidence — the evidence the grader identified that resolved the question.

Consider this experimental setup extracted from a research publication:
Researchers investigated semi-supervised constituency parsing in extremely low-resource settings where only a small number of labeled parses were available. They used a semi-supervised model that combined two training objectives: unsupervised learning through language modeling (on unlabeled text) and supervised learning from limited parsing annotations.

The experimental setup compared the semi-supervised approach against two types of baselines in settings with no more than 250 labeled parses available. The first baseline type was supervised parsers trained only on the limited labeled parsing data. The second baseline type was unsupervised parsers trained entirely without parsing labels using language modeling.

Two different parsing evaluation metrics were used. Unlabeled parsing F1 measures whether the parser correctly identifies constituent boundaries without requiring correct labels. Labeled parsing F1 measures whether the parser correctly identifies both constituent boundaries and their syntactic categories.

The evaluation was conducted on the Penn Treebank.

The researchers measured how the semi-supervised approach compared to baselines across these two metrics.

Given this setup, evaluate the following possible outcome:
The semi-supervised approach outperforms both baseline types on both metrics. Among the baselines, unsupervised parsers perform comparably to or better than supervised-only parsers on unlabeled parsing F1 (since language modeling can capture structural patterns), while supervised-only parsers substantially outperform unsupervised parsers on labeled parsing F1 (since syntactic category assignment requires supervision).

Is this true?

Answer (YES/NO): NO